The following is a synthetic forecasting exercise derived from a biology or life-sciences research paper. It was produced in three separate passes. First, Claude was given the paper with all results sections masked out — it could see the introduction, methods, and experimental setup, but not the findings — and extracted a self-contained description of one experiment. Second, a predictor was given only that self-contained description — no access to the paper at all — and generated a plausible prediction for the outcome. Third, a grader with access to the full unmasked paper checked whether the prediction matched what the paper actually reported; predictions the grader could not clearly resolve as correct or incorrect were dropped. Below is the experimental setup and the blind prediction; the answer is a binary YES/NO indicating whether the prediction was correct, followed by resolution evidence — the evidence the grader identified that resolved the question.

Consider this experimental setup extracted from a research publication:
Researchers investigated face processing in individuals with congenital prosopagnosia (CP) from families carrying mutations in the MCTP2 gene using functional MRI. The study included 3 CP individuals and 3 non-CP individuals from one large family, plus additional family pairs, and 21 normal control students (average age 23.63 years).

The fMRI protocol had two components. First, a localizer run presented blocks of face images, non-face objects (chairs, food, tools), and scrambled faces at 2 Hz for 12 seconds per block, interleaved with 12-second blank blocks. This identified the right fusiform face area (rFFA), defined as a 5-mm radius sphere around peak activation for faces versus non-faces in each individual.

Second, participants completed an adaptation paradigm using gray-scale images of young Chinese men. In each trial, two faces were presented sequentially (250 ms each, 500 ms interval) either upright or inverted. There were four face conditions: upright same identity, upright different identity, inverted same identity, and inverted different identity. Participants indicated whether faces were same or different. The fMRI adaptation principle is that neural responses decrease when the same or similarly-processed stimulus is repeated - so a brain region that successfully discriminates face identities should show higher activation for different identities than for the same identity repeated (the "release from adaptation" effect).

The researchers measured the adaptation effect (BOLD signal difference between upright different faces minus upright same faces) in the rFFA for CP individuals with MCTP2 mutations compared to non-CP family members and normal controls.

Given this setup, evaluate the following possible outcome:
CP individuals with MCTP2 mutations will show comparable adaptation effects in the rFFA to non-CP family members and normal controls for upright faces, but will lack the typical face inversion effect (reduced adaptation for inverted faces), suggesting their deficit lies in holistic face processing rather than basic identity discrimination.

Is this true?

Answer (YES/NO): NO